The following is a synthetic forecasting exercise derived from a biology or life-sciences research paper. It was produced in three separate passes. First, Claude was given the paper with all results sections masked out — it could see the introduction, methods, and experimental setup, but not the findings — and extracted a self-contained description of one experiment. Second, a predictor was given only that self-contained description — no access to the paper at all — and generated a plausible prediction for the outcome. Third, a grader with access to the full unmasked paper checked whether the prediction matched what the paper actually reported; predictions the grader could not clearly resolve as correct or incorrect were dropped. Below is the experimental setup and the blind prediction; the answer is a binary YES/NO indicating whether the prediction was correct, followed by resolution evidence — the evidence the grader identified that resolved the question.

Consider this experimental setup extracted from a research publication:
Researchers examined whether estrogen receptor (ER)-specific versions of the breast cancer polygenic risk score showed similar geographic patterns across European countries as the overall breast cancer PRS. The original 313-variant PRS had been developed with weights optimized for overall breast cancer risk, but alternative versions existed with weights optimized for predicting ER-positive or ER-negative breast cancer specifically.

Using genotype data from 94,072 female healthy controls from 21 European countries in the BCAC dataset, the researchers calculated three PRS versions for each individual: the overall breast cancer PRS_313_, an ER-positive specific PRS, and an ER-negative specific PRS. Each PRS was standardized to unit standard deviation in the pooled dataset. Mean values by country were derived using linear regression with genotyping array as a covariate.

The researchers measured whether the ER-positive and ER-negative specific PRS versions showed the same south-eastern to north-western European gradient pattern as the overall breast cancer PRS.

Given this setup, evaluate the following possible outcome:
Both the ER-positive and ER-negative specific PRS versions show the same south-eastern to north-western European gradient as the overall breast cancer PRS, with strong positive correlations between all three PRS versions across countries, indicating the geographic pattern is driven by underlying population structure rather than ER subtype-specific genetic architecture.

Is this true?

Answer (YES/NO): NO